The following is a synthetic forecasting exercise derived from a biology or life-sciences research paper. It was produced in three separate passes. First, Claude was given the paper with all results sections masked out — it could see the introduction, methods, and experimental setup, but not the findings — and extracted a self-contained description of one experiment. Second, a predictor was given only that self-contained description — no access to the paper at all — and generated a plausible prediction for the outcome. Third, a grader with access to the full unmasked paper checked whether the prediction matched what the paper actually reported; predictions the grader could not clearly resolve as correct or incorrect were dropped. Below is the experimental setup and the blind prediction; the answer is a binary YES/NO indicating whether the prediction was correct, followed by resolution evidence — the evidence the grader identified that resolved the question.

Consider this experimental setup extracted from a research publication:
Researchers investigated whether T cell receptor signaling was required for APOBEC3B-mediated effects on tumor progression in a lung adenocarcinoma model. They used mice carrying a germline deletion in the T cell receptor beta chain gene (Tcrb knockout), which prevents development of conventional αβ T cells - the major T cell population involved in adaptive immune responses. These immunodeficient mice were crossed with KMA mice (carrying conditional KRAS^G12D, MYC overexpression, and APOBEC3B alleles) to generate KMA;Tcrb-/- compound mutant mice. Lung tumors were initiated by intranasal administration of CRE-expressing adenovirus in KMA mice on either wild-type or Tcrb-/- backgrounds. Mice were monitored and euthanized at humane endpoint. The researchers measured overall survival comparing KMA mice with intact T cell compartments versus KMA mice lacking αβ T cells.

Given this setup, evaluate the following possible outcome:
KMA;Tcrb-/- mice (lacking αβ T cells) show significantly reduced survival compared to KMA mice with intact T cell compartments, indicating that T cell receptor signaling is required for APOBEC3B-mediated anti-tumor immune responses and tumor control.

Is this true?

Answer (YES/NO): YES